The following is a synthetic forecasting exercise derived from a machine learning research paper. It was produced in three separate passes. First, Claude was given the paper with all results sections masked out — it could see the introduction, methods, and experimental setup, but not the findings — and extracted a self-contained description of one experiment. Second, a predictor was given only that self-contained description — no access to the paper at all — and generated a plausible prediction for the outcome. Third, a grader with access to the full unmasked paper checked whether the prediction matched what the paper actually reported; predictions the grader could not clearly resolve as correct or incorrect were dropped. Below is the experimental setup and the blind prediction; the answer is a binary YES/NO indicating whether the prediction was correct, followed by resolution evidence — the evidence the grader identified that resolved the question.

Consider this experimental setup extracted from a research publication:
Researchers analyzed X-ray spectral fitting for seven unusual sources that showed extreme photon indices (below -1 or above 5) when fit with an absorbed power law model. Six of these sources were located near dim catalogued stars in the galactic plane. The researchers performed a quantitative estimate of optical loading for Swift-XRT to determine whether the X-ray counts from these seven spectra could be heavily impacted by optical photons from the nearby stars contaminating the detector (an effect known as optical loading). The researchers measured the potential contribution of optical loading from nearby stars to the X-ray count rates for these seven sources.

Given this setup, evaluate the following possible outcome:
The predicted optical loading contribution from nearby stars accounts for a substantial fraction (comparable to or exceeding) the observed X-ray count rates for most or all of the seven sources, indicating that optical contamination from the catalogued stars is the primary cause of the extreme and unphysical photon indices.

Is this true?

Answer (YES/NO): NO